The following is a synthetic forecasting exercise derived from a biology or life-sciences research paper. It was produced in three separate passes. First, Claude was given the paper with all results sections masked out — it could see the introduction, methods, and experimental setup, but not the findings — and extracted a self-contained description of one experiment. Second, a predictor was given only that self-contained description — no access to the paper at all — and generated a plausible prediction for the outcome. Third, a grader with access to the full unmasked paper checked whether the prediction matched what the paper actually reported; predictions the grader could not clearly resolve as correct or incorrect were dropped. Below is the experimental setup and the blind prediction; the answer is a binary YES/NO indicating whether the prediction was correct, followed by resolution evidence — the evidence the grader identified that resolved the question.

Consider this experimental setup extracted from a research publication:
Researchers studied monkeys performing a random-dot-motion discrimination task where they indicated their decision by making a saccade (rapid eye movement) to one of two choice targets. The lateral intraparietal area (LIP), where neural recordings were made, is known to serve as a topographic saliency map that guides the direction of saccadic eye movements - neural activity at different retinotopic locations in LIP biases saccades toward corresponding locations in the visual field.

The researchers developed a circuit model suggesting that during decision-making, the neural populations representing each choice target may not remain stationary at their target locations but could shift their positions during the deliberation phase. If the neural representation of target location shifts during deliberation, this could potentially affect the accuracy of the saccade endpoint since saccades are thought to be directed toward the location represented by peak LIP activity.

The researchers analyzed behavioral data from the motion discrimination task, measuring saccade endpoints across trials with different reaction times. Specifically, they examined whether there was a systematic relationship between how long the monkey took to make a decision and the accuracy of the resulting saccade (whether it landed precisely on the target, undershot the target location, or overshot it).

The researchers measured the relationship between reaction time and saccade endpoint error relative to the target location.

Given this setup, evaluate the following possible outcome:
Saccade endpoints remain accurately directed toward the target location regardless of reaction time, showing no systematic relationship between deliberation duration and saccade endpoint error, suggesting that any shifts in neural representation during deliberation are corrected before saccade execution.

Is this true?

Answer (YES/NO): NO